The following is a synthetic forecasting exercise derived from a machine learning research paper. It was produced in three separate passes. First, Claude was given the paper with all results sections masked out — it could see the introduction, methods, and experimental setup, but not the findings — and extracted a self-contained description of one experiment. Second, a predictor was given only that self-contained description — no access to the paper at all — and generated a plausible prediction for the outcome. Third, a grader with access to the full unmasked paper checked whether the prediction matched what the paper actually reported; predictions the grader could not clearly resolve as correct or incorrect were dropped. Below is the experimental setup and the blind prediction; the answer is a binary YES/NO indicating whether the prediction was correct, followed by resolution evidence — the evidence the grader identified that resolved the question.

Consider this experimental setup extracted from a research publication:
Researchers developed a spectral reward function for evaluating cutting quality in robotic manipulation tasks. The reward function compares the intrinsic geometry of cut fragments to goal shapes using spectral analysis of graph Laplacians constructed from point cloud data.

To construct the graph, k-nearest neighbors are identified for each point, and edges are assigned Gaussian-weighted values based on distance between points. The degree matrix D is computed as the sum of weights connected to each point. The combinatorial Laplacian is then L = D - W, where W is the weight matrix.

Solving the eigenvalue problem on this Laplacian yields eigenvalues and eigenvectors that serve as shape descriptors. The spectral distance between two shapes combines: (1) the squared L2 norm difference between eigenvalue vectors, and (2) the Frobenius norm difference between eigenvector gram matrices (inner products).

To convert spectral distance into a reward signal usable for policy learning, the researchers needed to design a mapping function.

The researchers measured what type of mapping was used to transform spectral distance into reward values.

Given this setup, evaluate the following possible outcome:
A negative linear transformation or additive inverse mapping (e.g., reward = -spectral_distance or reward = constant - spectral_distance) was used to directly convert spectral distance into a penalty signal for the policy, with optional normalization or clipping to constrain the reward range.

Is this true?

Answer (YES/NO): YES